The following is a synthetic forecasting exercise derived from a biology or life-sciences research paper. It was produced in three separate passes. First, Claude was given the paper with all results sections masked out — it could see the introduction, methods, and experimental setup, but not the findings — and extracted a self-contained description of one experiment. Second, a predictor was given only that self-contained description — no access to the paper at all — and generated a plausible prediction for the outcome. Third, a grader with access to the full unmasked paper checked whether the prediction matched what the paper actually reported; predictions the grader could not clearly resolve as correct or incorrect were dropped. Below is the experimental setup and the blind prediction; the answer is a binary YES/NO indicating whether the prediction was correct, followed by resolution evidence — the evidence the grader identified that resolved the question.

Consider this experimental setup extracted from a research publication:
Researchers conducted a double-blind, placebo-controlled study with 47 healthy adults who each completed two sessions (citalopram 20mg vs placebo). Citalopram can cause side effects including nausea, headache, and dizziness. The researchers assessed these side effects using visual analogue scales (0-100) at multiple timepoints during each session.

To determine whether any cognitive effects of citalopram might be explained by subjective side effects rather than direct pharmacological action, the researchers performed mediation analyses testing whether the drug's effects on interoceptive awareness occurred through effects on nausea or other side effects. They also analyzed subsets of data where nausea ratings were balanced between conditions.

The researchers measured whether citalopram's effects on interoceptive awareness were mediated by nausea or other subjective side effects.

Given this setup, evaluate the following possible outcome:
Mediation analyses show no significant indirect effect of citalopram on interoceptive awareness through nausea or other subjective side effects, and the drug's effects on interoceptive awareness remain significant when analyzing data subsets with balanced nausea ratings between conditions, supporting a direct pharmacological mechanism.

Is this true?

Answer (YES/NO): YES